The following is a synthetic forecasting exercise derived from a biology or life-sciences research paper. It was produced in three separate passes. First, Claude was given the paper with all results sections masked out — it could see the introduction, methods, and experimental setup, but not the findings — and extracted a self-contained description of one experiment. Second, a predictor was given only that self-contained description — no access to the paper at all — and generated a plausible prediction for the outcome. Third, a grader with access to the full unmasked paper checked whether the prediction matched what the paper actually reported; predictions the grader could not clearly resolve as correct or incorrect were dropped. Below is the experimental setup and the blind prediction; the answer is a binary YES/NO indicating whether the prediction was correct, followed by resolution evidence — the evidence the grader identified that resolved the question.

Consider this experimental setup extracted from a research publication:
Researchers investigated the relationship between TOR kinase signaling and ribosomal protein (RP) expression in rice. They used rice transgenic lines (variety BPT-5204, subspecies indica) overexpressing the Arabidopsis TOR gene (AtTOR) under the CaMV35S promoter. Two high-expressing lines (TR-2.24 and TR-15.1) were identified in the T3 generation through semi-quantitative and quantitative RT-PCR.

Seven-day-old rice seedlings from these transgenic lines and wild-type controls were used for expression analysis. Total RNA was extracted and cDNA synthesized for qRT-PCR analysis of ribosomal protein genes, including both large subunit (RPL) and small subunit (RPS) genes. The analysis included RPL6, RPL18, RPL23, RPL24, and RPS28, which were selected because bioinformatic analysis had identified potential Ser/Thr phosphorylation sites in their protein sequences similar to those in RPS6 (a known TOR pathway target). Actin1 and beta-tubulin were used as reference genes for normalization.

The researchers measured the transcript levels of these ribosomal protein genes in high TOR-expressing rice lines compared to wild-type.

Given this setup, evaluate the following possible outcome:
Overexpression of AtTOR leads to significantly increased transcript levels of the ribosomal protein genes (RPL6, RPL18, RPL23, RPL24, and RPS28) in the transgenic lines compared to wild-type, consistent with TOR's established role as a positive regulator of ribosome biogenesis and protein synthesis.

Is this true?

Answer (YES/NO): YES